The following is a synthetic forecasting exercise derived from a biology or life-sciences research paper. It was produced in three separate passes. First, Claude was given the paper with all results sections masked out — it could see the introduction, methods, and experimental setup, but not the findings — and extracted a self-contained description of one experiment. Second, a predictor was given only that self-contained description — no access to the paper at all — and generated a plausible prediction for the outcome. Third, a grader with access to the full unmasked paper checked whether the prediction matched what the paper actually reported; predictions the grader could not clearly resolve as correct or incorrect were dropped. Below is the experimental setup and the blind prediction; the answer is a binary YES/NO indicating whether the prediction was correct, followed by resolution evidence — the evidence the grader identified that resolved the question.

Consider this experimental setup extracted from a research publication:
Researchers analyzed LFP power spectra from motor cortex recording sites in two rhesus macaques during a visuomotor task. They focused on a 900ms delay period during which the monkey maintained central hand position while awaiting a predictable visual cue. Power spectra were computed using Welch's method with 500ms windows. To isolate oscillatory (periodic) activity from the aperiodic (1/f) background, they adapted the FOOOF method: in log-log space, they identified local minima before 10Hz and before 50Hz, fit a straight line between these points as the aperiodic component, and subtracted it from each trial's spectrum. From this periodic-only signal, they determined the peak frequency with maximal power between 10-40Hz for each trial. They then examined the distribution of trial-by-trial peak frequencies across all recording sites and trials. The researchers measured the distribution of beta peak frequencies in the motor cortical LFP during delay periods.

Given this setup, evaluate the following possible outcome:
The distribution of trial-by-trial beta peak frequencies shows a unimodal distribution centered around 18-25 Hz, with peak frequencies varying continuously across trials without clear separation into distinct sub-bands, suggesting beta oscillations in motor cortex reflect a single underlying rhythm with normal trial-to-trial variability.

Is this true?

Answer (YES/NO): NO